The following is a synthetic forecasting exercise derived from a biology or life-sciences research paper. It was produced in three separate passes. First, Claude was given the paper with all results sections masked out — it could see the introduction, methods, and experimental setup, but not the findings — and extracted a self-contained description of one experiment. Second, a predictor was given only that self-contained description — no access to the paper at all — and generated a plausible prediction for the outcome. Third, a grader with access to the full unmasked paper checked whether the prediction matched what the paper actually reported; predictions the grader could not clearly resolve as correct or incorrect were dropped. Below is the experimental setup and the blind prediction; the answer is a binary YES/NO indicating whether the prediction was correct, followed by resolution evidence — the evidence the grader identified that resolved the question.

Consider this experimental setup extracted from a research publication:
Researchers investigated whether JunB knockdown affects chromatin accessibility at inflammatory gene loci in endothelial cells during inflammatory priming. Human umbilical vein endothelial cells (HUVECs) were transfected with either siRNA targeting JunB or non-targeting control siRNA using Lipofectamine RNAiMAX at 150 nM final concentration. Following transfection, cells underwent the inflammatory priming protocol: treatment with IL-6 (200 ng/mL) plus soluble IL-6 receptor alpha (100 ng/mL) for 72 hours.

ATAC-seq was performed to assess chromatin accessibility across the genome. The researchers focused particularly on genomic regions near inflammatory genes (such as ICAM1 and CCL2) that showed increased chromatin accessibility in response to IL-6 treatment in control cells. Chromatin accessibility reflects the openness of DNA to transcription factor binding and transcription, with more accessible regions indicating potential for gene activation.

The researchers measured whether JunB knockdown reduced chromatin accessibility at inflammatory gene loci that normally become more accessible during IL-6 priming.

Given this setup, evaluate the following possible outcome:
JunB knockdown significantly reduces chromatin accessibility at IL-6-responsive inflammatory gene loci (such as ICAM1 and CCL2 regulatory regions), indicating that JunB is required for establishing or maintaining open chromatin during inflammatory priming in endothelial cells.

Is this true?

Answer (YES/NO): YES